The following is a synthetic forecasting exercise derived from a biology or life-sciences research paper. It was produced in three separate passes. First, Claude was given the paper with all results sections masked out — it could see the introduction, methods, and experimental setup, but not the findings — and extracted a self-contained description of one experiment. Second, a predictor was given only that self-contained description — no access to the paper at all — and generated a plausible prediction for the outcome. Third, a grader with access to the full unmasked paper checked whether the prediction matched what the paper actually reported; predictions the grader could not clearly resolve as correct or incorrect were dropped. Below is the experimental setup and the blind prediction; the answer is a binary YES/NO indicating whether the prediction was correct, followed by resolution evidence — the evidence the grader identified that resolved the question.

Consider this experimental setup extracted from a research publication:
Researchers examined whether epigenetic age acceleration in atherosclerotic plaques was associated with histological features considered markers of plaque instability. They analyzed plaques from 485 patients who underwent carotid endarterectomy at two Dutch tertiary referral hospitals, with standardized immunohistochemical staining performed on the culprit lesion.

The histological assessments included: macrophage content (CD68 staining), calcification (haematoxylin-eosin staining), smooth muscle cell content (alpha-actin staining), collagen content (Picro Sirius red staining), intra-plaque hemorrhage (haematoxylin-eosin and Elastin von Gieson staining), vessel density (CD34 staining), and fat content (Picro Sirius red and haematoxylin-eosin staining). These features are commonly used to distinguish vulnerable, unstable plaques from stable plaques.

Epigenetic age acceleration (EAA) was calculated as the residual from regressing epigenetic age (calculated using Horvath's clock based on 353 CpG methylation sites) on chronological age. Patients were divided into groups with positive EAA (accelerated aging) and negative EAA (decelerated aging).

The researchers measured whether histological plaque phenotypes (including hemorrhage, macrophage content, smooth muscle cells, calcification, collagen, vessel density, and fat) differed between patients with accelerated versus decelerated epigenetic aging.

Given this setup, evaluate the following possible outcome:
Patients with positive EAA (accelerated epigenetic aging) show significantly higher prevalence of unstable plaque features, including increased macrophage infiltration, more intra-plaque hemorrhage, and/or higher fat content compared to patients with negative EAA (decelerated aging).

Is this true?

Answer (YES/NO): NO